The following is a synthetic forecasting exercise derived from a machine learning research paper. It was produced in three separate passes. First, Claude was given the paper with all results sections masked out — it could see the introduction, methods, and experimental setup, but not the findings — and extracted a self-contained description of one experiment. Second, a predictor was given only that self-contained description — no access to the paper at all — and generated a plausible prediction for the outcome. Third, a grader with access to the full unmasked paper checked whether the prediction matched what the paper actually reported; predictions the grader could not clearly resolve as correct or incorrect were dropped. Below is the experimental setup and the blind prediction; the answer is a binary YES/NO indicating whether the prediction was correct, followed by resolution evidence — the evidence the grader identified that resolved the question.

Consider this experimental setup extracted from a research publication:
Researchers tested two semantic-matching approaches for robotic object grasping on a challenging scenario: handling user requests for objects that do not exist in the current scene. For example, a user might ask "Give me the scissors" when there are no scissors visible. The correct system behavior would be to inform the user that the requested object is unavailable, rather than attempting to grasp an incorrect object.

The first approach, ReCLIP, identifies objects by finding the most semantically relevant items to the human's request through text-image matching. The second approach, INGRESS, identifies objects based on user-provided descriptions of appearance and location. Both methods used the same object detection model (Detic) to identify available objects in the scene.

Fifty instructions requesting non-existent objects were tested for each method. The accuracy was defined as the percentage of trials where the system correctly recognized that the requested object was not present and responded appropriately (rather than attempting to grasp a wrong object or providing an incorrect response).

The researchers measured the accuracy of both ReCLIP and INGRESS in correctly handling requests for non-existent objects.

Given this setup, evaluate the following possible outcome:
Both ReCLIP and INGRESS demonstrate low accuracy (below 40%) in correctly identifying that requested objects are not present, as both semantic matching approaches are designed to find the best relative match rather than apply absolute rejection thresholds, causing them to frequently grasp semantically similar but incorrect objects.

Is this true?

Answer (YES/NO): YES